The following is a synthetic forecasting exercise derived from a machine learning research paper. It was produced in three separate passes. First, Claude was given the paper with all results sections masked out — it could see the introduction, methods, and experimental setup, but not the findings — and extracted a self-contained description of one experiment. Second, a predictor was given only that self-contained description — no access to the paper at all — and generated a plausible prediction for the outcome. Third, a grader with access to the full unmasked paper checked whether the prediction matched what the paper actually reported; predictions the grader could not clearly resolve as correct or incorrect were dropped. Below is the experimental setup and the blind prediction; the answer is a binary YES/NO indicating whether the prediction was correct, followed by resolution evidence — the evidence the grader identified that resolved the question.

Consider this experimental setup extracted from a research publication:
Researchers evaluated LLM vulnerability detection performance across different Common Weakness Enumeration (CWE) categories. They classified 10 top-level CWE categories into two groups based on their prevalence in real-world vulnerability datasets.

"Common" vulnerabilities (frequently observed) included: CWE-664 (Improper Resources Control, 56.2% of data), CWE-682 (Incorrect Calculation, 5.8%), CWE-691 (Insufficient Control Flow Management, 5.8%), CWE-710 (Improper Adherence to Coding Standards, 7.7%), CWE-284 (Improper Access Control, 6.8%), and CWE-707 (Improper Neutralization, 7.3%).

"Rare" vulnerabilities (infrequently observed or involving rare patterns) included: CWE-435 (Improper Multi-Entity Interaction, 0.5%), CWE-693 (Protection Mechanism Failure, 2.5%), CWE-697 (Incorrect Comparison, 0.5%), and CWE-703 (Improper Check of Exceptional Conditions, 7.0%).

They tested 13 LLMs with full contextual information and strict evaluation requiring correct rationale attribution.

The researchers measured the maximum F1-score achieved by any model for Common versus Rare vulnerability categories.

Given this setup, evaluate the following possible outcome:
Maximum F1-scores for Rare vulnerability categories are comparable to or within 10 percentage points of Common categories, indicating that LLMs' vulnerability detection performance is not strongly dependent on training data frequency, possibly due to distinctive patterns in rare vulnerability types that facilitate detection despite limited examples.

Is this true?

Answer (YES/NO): NO